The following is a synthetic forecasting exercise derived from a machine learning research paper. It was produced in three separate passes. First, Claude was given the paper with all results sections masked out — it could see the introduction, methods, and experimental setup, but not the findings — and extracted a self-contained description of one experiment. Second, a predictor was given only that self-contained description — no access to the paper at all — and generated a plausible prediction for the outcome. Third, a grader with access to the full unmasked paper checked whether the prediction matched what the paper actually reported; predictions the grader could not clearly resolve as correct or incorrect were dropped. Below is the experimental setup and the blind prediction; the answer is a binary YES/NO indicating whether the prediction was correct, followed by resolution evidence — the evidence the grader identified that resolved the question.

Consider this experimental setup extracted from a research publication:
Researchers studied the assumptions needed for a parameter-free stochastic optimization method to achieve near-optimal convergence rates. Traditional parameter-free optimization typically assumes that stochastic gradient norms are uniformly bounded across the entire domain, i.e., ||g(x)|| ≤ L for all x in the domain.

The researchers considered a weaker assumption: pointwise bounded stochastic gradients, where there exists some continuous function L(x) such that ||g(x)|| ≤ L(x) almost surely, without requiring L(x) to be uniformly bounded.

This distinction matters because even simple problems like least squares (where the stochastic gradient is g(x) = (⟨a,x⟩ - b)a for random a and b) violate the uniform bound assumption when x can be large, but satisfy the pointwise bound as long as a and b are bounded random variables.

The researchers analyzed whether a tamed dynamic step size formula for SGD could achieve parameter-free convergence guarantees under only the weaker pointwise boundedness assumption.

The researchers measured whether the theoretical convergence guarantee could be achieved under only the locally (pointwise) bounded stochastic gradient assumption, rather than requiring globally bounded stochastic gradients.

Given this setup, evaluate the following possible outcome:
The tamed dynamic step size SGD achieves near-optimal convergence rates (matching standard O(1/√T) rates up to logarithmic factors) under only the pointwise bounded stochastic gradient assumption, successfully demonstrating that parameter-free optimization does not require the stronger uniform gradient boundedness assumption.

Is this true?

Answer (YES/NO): YES